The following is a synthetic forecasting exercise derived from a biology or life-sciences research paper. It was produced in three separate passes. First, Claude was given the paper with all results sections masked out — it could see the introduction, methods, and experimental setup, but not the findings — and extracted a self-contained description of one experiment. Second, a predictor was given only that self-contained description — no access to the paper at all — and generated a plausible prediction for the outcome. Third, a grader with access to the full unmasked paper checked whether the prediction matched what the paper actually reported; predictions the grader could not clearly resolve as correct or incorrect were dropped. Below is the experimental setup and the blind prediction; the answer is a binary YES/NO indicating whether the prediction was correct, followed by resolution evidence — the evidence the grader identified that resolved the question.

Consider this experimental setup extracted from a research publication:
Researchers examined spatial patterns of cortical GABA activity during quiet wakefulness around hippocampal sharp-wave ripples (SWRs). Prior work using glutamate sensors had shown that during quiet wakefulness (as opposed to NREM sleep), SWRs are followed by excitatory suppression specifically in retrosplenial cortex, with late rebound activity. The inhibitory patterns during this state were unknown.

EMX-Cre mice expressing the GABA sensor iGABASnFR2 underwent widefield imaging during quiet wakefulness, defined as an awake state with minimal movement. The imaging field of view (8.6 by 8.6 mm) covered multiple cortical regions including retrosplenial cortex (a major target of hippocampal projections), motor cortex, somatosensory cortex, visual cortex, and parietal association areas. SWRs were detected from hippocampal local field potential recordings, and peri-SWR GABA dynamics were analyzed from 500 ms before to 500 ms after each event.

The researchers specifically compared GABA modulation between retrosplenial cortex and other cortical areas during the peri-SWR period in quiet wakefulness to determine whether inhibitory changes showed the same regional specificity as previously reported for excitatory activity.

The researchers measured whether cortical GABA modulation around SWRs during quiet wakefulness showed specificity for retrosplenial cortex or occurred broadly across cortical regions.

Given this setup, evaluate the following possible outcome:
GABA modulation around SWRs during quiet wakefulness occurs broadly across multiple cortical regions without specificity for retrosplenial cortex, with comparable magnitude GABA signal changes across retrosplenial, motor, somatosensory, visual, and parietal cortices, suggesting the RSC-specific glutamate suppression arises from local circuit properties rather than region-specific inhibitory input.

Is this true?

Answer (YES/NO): NO